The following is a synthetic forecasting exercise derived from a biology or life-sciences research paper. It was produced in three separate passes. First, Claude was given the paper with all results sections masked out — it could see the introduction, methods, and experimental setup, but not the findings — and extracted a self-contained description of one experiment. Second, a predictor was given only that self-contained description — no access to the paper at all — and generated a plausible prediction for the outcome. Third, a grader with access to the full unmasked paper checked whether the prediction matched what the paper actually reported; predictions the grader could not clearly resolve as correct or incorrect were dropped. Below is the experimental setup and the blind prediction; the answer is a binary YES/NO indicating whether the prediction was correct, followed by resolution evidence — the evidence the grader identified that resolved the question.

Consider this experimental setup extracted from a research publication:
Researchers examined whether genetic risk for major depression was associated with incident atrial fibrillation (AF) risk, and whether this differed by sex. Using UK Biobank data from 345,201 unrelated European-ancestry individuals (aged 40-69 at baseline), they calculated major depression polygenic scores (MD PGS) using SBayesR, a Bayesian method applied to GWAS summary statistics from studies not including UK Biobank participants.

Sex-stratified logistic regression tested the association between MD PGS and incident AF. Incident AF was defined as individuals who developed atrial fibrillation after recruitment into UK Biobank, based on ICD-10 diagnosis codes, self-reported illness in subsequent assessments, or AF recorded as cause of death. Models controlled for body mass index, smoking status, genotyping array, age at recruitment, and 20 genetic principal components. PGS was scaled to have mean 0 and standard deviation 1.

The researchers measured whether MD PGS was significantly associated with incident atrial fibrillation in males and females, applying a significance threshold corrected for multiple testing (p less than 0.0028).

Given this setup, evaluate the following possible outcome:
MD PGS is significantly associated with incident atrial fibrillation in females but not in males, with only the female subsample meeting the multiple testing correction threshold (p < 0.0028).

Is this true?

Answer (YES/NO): NO